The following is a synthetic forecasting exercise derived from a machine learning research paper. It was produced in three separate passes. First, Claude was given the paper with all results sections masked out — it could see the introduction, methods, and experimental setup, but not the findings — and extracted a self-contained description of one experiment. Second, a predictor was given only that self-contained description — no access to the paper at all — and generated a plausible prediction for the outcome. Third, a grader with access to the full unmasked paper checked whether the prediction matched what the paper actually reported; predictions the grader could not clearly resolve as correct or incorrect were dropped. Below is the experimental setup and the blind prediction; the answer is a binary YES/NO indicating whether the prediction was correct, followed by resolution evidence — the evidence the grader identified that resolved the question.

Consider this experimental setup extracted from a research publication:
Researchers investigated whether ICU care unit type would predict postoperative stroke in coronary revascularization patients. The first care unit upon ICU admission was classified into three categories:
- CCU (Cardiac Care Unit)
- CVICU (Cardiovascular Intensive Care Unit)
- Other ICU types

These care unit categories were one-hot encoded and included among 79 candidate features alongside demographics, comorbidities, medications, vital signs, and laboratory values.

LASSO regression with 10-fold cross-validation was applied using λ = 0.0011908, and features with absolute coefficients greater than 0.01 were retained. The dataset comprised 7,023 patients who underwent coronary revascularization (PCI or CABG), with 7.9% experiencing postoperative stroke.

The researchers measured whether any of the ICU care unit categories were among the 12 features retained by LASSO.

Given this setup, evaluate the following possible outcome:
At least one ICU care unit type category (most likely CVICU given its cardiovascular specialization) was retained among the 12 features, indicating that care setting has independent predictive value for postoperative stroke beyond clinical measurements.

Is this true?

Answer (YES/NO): NO